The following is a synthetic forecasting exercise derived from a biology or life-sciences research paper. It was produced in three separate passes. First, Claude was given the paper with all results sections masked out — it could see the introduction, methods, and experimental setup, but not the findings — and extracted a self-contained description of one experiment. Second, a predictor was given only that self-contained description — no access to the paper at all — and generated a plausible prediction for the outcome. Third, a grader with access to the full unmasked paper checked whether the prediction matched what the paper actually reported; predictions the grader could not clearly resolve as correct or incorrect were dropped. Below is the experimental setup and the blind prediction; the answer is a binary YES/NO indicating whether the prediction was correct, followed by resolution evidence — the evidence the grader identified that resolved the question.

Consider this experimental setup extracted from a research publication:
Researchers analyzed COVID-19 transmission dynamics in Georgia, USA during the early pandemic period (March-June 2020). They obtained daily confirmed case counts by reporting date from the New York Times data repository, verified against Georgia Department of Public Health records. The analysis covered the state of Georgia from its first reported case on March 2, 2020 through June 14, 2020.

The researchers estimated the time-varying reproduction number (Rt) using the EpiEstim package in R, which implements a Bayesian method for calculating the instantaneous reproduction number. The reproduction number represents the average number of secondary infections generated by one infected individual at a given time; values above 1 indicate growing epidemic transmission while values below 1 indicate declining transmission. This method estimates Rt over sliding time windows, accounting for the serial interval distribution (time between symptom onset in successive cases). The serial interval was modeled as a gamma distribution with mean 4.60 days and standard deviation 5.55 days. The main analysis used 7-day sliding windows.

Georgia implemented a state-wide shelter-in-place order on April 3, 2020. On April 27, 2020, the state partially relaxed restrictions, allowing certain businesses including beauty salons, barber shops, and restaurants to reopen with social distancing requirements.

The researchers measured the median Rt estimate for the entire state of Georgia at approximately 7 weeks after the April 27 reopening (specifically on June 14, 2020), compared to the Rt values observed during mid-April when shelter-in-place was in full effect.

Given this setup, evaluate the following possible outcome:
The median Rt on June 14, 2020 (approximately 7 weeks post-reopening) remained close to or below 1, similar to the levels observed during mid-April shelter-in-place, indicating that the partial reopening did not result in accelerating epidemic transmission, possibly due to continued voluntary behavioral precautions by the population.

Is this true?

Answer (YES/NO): NO